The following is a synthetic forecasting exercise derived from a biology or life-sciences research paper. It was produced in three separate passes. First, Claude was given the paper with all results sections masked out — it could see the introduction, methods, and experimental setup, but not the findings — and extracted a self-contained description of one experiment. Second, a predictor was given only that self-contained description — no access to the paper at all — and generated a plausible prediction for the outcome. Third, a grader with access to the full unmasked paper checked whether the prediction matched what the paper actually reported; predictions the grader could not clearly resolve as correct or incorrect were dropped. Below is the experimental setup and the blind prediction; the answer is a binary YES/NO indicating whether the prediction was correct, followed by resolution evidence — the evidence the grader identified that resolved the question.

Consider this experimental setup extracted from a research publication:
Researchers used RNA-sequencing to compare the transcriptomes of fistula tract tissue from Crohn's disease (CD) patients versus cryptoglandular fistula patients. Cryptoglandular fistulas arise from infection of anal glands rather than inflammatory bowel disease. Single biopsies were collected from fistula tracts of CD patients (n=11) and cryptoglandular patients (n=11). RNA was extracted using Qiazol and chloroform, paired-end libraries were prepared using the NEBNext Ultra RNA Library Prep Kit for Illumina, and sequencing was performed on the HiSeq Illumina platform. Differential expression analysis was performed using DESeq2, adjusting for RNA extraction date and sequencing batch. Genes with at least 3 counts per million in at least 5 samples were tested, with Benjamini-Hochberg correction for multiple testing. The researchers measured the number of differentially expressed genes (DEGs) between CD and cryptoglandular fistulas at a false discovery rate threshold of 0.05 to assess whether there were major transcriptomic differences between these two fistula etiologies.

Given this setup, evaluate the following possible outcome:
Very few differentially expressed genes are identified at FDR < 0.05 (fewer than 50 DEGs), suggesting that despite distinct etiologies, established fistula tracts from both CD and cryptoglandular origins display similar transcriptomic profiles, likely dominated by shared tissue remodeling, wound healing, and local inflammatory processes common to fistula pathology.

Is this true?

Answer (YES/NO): YES